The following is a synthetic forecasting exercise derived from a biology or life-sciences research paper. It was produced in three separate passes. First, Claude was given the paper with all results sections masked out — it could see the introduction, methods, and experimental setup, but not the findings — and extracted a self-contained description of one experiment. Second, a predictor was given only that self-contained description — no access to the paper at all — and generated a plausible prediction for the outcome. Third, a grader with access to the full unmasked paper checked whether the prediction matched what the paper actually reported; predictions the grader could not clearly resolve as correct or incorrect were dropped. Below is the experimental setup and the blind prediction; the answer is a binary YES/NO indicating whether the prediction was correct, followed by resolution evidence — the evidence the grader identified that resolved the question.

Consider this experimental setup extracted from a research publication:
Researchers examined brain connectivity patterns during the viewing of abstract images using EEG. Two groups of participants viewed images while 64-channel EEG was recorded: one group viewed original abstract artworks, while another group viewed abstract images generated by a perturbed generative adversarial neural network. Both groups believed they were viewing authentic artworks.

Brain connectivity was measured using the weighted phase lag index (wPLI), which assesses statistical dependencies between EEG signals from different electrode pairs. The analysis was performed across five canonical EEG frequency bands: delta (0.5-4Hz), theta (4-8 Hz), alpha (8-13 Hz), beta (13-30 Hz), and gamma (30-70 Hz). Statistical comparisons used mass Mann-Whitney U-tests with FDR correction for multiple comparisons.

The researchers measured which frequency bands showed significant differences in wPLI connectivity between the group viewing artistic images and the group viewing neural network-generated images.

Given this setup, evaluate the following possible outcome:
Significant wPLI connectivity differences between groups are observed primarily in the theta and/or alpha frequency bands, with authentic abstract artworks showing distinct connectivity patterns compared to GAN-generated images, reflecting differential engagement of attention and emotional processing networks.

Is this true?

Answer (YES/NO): NO